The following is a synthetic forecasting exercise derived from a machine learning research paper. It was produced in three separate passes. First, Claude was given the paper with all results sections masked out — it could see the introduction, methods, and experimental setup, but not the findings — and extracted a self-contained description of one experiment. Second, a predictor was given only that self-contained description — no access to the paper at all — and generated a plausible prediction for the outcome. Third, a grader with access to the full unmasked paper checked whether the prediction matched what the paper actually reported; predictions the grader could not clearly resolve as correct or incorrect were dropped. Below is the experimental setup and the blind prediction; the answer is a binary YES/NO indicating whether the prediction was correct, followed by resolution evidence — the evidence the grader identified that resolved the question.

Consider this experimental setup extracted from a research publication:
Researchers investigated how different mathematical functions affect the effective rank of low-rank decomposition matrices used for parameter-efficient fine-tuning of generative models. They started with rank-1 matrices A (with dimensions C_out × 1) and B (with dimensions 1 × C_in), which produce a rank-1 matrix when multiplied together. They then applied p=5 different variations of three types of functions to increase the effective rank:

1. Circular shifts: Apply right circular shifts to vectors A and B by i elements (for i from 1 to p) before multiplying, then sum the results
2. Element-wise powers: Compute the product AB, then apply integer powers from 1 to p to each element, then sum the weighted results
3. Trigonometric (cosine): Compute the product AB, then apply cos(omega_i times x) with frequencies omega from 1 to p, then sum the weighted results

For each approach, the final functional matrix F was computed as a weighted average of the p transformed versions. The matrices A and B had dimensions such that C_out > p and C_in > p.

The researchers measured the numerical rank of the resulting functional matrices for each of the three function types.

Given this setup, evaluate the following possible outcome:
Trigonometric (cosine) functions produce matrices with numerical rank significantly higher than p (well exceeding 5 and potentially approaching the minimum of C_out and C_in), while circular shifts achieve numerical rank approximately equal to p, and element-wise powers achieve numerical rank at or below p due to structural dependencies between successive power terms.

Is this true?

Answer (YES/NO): YES